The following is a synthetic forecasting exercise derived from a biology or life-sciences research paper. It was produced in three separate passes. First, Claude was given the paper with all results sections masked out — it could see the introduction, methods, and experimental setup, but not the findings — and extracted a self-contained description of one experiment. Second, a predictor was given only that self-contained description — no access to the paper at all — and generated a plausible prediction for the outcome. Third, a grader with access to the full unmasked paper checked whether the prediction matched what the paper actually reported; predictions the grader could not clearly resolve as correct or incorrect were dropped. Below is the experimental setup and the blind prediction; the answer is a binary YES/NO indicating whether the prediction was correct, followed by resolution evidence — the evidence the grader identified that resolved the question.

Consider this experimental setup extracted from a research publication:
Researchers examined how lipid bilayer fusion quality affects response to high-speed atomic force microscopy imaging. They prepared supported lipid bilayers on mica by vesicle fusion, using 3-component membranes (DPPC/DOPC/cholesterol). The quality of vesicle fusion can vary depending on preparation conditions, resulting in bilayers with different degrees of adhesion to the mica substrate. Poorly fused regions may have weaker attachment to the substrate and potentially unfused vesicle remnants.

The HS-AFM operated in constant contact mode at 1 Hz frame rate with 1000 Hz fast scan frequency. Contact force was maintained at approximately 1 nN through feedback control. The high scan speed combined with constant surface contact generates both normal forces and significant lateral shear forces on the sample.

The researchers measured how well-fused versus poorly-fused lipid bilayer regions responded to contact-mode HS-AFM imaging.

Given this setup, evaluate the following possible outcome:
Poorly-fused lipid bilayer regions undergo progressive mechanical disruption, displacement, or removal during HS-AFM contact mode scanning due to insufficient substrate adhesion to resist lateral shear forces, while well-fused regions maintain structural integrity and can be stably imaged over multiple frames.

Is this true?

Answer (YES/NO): YES